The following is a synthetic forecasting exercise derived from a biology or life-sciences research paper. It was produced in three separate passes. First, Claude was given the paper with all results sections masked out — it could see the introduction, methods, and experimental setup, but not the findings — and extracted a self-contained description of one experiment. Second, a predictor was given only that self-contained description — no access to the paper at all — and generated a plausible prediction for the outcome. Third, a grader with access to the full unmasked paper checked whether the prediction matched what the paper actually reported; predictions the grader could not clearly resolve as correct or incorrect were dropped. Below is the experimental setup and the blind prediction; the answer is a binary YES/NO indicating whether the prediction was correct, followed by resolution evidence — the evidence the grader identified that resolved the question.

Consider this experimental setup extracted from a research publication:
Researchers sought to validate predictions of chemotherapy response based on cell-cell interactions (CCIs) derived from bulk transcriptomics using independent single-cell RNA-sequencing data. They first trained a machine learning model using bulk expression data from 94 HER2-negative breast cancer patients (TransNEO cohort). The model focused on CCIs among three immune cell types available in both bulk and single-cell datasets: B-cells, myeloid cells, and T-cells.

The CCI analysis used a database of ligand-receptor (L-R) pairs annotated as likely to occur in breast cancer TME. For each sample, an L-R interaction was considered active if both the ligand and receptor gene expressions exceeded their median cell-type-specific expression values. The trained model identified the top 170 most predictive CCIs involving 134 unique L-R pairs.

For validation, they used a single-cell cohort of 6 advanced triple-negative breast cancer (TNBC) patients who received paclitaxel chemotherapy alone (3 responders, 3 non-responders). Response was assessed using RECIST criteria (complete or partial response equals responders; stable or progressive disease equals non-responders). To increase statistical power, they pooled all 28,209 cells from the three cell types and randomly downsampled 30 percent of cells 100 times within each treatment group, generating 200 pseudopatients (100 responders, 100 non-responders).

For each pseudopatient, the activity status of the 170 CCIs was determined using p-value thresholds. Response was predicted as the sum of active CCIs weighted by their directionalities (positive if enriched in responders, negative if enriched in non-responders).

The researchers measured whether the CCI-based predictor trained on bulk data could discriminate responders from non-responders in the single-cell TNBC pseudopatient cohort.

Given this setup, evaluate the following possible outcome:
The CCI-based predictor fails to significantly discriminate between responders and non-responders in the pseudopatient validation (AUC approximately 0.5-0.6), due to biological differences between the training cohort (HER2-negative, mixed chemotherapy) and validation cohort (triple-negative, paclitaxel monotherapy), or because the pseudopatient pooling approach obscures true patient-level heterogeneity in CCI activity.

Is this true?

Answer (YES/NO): NO